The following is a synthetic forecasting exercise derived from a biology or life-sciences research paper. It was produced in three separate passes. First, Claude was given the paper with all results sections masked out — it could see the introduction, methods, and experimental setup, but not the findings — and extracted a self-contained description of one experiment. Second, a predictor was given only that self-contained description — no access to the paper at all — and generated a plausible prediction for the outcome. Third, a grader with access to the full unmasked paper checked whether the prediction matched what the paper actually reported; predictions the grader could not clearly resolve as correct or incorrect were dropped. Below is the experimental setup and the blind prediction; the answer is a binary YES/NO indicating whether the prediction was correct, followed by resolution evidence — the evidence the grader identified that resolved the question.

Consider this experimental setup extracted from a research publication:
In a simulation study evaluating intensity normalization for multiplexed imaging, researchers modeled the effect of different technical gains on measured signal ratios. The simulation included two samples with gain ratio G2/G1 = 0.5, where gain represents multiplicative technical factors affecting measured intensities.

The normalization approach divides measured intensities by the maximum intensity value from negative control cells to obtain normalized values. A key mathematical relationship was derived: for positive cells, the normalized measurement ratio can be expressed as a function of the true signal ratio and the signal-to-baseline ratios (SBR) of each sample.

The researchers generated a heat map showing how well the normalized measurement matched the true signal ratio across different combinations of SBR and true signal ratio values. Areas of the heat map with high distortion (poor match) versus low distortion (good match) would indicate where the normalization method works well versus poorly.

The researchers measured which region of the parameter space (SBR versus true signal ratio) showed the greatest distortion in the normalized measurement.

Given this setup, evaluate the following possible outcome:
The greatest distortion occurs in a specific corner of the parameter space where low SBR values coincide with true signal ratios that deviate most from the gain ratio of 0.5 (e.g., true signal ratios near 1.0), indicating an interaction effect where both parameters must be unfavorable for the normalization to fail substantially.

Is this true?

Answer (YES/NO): YES